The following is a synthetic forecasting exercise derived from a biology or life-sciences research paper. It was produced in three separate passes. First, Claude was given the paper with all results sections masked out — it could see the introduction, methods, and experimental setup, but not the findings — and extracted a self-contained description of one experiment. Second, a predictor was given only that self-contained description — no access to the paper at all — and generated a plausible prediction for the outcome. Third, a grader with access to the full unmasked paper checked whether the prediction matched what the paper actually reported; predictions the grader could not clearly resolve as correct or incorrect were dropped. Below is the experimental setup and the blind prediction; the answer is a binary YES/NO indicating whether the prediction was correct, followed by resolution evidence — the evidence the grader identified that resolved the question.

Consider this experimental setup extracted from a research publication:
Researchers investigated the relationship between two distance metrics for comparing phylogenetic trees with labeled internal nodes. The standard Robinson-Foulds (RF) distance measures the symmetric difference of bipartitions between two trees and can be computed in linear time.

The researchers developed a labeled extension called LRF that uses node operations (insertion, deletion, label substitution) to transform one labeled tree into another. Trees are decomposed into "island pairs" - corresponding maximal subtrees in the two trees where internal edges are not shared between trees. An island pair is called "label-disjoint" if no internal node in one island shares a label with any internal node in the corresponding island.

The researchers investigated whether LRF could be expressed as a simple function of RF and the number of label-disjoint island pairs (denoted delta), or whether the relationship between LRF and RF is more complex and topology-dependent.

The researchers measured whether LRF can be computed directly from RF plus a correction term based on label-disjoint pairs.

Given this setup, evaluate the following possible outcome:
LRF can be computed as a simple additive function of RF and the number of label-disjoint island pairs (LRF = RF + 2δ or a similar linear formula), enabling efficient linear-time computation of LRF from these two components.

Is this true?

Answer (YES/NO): YES